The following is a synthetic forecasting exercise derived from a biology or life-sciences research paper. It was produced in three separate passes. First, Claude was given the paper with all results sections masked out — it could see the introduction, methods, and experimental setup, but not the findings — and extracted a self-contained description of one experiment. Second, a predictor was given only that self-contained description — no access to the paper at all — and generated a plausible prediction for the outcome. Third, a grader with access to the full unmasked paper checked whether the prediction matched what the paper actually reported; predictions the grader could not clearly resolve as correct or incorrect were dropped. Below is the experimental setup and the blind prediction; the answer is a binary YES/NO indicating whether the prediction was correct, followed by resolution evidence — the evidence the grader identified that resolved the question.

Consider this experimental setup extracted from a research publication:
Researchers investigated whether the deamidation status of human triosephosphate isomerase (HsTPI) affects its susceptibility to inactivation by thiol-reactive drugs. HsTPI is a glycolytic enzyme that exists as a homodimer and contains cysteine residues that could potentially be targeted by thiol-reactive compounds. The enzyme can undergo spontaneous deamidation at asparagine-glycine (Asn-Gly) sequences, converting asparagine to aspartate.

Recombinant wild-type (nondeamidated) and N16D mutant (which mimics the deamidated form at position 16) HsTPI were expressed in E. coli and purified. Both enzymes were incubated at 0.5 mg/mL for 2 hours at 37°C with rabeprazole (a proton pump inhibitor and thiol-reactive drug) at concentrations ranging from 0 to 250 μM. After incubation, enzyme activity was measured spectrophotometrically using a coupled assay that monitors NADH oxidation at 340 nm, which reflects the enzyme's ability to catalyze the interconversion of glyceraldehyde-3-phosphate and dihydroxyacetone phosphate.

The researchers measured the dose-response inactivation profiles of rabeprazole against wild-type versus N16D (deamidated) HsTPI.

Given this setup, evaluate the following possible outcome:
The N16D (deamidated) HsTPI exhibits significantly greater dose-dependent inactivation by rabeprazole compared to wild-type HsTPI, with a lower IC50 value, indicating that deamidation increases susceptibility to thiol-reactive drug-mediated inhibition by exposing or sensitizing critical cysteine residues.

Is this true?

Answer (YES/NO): YES